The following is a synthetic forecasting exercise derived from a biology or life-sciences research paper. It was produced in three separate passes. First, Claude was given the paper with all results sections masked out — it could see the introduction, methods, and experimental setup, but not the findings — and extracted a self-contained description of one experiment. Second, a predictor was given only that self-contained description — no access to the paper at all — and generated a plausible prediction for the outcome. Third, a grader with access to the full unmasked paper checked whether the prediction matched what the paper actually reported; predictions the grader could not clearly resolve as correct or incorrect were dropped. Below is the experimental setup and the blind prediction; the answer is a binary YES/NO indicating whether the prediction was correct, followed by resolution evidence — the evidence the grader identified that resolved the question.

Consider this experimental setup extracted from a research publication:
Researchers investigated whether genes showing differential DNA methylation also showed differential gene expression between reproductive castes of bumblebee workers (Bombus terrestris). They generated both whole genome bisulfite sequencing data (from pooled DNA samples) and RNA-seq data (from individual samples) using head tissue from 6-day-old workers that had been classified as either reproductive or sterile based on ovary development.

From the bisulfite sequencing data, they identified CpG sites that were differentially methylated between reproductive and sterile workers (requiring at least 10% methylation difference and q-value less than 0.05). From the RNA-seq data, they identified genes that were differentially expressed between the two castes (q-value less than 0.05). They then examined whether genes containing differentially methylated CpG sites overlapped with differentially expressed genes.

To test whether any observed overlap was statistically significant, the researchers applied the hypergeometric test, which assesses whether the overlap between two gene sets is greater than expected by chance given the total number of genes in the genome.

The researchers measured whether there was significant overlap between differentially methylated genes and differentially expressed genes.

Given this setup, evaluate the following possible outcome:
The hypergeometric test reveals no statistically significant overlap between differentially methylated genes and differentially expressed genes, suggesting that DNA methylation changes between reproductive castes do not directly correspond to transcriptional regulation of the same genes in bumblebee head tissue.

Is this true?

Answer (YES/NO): YES